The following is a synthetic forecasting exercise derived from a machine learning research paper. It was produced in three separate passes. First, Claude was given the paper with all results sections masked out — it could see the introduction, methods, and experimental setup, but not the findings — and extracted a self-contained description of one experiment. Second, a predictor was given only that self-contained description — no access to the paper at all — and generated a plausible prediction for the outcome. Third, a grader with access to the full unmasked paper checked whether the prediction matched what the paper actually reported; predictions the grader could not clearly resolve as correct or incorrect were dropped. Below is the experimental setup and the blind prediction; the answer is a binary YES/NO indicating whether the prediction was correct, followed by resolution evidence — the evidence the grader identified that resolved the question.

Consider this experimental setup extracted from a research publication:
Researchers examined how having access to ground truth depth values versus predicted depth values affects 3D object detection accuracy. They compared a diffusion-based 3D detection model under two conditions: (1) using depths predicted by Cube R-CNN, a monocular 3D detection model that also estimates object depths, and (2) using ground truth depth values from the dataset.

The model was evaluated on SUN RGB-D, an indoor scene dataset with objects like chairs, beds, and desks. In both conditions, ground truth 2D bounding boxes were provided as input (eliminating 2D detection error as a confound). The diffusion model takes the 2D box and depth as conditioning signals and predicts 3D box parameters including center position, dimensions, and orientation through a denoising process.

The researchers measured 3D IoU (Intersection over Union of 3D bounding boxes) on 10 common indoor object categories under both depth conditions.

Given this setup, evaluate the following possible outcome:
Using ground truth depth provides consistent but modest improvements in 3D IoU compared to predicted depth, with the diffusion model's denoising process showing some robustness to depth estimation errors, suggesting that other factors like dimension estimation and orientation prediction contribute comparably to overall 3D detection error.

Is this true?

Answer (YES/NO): NO